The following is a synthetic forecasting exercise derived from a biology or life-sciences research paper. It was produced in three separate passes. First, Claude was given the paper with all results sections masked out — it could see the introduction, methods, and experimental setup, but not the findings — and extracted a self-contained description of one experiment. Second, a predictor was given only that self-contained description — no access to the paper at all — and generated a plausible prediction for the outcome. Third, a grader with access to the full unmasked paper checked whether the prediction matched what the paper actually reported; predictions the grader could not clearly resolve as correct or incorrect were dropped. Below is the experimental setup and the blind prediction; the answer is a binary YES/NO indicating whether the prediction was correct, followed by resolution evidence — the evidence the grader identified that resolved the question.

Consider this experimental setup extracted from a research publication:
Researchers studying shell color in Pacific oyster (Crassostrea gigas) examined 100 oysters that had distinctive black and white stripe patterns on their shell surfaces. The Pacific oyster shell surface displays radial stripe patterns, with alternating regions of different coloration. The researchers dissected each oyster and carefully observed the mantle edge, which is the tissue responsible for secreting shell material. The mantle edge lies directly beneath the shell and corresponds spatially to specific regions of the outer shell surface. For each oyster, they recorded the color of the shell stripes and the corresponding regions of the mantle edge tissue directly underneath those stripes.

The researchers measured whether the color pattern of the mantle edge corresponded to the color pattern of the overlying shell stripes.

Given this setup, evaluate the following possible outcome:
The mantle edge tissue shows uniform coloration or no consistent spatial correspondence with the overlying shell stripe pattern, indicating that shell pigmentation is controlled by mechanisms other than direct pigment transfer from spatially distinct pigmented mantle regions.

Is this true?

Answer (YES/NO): NO